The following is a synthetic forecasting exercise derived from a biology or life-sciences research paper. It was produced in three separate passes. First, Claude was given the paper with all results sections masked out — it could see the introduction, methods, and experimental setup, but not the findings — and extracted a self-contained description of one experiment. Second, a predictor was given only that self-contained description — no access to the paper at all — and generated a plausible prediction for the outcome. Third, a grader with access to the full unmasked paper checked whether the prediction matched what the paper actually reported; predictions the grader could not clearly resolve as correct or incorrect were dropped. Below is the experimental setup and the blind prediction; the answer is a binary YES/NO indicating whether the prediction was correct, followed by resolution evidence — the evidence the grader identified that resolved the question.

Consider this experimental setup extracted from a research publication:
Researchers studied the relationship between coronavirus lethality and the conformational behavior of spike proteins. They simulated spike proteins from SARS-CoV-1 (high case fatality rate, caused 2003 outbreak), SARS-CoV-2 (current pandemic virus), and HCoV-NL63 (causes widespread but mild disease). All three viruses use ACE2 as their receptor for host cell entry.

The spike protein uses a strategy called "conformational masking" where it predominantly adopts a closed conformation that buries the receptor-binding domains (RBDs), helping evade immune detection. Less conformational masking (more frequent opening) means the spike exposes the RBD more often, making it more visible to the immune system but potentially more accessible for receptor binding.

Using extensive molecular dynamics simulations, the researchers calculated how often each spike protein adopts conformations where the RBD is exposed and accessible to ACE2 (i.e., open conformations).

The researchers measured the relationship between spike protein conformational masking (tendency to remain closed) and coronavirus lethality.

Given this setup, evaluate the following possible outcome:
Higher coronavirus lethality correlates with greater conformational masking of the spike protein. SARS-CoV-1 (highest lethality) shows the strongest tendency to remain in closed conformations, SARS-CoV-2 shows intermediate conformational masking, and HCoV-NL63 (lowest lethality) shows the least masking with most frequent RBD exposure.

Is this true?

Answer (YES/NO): NO